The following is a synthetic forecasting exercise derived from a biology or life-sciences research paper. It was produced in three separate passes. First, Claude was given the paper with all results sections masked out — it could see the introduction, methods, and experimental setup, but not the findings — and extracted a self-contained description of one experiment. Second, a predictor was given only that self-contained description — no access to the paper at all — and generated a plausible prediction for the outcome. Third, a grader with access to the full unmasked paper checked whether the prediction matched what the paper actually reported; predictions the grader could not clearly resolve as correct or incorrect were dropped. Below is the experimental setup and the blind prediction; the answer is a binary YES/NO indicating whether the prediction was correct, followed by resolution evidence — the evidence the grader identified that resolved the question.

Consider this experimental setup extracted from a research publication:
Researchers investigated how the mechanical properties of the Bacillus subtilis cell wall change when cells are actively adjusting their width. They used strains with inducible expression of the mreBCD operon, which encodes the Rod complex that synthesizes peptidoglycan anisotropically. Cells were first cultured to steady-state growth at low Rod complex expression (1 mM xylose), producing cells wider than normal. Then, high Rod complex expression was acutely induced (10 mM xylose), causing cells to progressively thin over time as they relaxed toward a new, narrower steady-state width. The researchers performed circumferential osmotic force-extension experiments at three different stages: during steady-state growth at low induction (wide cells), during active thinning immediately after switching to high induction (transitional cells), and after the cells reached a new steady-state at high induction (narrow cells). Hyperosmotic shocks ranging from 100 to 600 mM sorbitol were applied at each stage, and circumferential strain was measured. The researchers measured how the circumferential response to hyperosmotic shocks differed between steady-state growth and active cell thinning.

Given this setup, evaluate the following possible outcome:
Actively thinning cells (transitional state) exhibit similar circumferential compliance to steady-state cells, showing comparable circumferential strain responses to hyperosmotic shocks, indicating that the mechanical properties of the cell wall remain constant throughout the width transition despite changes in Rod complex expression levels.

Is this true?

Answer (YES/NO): NO